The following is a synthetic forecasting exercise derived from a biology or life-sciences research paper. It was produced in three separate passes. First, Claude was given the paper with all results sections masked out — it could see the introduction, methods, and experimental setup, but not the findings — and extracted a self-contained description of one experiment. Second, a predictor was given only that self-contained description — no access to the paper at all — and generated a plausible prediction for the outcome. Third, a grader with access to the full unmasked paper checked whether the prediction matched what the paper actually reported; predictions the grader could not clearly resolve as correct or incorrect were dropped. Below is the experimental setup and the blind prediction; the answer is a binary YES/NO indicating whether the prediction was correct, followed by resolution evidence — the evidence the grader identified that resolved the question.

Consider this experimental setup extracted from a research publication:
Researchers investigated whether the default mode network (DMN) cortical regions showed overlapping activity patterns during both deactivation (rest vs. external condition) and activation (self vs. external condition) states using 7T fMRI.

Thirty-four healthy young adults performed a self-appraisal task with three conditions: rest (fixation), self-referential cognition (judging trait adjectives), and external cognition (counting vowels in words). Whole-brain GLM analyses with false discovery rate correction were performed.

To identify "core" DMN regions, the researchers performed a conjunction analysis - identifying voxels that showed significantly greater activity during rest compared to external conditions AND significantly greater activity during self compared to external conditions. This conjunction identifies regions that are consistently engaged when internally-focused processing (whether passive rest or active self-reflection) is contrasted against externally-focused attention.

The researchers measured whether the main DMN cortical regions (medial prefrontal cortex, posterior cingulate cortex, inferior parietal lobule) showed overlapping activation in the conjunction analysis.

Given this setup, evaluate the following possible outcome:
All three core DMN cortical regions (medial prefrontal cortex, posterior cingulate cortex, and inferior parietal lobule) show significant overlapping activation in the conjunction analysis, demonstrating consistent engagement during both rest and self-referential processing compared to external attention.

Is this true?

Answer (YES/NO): YES